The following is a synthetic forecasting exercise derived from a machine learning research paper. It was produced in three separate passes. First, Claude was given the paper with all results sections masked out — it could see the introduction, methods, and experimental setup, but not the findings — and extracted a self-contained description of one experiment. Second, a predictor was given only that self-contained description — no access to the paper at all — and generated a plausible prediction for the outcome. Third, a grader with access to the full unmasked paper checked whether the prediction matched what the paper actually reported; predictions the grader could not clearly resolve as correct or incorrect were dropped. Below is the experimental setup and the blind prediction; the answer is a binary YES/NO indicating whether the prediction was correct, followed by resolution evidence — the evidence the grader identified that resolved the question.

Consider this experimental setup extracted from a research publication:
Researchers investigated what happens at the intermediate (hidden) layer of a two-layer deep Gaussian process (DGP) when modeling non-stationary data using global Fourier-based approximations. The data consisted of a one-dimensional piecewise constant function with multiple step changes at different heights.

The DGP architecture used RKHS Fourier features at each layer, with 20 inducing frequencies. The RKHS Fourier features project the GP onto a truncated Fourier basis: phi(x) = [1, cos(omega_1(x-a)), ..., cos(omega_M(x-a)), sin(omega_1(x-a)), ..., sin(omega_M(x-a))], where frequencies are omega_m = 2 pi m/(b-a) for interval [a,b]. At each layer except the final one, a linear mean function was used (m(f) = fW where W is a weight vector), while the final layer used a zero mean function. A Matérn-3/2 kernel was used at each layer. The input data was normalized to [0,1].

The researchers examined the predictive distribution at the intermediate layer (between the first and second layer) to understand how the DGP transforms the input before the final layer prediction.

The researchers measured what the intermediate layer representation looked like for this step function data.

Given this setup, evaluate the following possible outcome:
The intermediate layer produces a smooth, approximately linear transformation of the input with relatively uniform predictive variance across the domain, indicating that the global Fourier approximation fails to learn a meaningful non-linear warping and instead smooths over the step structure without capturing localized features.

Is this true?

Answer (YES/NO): NO